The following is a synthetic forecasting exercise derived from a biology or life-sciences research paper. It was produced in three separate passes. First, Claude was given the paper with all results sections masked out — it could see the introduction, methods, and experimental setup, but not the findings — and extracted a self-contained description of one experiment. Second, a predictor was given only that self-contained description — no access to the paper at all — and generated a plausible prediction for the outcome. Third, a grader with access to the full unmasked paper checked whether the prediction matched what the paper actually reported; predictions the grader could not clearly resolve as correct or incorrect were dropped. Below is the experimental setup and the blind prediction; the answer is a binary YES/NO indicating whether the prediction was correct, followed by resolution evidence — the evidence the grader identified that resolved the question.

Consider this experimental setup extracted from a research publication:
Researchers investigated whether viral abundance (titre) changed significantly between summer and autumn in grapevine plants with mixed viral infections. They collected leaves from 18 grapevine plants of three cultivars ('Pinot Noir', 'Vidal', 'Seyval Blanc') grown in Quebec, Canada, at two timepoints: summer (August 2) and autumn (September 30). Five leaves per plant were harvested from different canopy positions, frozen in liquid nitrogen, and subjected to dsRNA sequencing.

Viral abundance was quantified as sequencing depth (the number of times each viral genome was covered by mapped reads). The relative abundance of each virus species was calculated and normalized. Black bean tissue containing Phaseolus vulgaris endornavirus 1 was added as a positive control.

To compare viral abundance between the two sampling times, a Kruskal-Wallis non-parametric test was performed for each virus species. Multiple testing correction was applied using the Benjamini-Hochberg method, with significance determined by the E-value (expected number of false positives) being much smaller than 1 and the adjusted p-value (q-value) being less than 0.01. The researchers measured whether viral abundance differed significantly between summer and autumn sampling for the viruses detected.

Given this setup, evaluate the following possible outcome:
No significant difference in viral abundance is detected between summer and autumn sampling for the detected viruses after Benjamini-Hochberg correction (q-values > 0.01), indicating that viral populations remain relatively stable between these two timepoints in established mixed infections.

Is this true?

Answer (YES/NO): YES